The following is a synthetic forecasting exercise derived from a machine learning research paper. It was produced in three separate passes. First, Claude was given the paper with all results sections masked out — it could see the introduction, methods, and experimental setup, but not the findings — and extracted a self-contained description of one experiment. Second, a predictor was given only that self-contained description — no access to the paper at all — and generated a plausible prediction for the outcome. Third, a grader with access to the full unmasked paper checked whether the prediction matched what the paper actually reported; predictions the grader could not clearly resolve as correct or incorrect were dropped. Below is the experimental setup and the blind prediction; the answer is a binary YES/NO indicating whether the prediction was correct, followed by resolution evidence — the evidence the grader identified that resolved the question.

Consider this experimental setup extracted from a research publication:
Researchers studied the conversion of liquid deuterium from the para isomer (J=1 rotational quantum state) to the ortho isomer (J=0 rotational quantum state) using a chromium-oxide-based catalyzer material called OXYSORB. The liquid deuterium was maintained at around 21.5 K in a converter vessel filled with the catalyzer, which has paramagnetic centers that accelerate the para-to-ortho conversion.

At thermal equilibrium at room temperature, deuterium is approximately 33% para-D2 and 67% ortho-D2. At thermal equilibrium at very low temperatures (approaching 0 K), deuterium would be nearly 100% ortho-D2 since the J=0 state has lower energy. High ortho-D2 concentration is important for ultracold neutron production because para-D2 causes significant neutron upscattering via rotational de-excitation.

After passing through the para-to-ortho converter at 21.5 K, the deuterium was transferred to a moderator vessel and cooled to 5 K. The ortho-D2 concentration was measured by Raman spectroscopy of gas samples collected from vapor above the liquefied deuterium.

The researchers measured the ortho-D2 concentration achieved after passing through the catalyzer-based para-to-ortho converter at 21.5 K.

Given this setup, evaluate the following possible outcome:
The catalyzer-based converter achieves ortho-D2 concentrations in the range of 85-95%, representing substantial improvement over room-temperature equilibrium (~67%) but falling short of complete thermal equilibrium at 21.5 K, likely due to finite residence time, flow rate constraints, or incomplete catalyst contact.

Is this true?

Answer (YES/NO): NO